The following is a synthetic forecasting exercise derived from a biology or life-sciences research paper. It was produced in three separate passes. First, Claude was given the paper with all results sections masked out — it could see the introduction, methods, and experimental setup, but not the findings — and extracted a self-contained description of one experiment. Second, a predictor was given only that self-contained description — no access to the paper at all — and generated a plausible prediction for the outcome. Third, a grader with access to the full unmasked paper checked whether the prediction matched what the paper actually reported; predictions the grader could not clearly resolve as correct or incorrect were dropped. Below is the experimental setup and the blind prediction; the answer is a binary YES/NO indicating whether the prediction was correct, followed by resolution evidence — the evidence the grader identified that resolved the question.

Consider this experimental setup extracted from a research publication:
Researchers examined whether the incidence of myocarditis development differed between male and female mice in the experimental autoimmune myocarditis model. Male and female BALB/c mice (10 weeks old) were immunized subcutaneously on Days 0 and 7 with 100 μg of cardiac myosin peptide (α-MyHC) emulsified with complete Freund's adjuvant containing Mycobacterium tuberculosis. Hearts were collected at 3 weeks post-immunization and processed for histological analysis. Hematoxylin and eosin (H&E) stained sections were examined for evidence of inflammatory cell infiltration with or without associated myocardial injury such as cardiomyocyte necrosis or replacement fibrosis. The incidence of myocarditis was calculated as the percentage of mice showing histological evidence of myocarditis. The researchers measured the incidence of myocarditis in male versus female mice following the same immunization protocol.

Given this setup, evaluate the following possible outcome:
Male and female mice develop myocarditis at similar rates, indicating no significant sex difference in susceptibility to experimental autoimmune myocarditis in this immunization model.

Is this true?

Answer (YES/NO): NO